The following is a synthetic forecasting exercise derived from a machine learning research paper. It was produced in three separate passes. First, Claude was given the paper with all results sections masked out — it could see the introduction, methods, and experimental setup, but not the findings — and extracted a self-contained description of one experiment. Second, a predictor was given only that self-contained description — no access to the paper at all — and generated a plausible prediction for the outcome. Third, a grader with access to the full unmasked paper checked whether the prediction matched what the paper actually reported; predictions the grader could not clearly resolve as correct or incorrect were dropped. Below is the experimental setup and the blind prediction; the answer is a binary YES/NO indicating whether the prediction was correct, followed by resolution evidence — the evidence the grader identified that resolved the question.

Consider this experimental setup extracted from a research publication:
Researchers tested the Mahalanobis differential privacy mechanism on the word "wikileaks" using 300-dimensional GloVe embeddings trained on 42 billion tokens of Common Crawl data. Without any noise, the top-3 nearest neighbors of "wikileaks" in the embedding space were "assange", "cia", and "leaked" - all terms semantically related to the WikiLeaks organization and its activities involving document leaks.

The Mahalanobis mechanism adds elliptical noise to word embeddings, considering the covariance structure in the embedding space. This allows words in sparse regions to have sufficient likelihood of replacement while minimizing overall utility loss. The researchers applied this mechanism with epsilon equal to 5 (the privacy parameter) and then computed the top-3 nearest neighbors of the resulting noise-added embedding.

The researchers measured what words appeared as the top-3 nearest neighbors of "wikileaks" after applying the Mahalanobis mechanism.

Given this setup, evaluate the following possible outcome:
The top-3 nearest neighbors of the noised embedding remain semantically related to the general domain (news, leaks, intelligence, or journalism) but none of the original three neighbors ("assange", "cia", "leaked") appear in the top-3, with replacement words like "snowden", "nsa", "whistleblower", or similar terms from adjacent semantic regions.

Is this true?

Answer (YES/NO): NO